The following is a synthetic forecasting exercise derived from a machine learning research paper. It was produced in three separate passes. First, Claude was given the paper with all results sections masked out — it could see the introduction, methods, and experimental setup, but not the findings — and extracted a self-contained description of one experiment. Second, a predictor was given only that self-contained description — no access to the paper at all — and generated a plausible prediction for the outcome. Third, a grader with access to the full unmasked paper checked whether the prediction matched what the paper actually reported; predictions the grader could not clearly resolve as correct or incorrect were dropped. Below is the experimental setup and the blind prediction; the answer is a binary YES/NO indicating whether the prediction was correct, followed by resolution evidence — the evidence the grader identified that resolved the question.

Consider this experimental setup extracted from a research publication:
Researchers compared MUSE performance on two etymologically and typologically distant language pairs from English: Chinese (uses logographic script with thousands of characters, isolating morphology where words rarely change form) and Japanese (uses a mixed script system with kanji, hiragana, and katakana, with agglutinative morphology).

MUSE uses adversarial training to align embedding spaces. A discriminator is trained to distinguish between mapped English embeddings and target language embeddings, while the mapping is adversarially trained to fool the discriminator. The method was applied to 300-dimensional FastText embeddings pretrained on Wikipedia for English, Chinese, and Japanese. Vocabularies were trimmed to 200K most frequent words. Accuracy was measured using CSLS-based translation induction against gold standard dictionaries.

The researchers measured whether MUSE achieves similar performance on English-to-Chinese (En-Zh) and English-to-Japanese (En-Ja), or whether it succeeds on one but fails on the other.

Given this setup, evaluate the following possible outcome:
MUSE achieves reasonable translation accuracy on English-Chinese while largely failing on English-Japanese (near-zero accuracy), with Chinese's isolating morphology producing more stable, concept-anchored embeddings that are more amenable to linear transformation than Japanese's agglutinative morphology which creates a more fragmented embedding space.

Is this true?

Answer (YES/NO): YES